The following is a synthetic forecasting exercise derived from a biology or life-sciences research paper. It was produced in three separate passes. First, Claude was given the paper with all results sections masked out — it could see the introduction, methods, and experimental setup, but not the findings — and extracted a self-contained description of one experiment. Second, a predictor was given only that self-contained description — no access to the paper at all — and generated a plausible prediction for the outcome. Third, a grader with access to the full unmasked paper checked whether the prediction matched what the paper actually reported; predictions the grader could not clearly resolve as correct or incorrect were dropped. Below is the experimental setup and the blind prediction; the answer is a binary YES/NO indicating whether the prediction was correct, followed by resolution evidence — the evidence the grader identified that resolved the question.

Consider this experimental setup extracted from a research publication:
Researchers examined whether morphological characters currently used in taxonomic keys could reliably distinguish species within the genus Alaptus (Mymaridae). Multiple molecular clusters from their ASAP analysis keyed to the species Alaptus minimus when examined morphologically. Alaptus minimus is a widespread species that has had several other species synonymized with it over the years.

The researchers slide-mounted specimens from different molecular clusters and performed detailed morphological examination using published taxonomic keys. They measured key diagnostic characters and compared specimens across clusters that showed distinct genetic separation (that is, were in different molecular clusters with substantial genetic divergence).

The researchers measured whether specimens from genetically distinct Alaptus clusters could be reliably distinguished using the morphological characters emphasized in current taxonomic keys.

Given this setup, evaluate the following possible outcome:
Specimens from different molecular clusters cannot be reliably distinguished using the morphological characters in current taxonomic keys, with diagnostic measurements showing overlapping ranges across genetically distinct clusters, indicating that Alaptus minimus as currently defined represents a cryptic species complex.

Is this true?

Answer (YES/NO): YES